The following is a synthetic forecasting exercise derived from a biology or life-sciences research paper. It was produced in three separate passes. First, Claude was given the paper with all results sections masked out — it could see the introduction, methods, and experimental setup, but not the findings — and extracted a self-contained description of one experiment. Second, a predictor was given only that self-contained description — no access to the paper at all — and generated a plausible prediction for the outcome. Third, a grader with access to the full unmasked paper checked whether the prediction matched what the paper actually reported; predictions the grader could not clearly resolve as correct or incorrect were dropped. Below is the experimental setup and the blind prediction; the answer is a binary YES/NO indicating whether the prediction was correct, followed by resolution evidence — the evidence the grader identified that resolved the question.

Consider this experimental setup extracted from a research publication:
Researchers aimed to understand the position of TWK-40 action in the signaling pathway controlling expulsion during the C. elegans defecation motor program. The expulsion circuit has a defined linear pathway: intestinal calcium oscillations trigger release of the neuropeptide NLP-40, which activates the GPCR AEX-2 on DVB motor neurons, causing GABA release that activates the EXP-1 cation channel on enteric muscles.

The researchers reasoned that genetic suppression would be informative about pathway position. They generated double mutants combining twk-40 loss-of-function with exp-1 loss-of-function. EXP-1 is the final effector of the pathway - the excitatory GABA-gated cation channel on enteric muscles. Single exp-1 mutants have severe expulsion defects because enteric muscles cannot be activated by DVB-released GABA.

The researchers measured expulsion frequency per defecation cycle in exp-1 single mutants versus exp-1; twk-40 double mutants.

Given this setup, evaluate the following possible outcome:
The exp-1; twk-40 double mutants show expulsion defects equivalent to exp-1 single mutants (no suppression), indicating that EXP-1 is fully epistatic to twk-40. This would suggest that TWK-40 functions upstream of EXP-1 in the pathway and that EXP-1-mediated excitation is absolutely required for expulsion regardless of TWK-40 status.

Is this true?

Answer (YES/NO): YES